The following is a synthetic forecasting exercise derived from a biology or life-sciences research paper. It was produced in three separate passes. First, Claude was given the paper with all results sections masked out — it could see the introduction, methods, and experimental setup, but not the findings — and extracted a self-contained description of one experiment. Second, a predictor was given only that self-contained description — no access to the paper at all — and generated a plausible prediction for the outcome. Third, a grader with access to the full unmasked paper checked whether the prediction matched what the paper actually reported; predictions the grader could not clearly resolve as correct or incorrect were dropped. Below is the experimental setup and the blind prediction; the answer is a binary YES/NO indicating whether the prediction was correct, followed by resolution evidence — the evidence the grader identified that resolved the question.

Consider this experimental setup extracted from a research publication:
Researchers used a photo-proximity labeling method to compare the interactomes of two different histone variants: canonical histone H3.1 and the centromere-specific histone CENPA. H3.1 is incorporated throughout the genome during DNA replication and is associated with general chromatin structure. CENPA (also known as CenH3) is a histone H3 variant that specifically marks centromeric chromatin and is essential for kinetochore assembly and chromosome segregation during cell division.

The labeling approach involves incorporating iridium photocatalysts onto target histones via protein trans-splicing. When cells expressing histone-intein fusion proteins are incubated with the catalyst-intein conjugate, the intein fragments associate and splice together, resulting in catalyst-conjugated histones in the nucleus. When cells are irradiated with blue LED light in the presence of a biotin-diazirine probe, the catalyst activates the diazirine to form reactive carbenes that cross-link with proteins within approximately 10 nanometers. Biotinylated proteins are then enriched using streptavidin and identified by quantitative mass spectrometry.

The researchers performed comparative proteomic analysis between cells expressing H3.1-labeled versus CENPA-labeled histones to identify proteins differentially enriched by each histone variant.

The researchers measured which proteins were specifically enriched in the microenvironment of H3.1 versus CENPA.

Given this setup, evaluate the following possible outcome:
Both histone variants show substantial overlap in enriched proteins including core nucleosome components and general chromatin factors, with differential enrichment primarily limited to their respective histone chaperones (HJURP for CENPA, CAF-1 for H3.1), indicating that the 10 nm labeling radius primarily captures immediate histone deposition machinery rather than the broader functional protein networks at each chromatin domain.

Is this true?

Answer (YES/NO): NO